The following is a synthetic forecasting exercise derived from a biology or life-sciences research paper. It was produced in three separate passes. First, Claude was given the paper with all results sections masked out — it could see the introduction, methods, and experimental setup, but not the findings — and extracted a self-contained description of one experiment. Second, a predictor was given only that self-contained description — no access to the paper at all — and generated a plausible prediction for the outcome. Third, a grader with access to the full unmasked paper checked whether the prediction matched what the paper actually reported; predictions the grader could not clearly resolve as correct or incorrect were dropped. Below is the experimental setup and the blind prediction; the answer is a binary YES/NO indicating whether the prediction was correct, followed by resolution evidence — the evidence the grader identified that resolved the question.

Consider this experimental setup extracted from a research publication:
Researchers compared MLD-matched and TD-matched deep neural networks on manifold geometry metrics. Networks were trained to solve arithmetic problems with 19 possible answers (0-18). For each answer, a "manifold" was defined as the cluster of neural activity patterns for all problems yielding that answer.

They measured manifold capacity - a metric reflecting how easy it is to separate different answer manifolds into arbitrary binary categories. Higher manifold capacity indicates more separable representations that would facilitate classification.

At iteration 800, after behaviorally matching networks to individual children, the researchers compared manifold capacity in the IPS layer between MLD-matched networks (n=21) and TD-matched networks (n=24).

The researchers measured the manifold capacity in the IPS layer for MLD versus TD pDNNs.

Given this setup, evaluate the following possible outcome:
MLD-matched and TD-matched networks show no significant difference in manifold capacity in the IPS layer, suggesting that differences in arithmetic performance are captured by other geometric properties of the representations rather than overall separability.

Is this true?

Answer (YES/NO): NO